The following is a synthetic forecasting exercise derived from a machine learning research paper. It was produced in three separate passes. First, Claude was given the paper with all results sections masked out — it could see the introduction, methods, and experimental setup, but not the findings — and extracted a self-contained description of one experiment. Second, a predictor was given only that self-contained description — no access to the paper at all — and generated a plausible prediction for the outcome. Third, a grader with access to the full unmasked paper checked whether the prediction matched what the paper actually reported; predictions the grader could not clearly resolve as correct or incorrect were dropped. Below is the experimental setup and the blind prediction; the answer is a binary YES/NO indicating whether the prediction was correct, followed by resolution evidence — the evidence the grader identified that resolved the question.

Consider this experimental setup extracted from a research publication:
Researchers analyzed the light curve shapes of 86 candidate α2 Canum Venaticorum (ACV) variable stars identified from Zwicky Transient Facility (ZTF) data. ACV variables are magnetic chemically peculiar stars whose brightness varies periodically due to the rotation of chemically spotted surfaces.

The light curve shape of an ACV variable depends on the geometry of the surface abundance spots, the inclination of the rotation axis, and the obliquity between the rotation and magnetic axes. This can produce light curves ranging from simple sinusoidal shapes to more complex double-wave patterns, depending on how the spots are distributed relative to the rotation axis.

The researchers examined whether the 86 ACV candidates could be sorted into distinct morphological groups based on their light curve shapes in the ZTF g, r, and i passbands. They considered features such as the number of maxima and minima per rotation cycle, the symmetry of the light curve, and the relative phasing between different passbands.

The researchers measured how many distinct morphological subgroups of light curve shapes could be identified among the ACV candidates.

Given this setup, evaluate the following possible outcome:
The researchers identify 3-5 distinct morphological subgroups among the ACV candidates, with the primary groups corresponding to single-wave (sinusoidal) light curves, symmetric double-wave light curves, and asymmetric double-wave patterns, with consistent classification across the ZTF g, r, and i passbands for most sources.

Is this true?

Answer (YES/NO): NO